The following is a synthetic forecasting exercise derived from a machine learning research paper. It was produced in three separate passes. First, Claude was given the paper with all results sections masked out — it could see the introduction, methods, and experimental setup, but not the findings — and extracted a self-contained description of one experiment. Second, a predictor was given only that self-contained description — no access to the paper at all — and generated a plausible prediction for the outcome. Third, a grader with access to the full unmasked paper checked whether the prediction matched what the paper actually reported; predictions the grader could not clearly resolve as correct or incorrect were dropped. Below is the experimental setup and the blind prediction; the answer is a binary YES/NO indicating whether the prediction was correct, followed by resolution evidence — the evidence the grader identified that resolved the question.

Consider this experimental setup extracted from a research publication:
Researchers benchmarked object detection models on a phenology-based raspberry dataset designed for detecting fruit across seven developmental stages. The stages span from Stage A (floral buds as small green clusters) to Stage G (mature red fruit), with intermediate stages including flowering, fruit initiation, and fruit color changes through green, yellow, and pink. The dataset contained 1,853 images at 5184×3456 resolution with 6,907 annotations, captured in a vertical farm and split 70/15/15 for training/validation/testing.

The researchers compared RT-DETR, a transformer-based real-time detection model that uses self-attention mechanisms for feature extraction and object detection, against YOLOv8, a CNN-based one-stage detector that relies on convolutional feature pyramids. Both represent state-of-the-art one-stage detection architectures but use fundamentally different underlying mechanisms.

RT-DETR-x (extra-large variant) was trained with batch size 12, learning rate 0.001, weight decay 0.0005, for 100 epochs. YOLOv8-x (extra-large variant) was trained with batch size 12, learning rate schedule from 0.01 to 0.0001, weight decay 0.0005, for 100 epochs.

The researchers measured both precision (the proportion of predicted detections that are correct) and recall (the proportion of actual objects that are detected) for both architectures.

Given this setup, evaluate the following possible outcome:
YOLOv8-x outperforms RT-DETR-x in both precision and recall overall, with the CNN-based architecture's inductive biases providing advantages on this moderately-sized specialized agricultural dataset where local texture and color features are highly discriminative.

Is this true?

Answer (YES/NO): NO